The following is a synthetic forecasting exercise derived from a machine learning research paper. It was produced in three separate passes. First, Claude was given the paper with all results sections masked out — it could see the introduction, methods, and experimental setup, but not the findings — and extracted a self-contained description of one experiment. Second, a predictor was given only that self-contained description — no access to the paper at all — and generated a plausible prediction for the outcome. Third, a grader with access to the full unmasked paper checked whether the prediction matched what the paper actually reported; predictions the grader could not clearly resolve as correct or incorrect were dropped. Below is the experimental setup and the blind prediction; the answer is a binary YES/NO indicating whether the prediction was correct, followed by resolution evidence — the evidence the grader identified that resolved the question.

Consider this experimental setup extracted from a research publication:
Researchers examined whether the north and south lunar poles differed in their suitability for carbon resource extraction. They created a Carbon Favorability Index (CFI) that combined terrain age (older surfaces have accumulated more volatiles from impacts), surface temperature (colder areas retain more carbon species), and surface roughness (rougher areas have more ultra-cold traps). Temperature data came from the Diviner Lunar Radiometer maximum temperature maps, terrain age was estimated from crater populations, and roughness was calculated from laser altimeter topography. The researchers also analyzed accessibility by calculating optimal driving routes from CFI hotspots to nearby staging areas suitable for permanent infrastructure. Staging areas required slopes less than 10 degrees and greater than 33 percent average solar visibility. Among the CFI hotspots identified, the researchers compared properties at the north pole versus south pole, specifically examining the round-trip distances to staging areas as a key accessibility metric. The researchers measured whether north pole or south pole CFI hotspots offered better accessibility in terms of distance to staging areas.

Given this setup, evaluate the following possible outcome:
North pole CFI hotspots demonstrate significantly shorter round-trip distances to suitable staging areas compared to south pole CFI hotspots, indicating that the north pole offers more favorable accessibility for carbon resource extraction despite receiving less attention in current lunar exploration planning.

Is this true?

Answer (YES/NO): YES